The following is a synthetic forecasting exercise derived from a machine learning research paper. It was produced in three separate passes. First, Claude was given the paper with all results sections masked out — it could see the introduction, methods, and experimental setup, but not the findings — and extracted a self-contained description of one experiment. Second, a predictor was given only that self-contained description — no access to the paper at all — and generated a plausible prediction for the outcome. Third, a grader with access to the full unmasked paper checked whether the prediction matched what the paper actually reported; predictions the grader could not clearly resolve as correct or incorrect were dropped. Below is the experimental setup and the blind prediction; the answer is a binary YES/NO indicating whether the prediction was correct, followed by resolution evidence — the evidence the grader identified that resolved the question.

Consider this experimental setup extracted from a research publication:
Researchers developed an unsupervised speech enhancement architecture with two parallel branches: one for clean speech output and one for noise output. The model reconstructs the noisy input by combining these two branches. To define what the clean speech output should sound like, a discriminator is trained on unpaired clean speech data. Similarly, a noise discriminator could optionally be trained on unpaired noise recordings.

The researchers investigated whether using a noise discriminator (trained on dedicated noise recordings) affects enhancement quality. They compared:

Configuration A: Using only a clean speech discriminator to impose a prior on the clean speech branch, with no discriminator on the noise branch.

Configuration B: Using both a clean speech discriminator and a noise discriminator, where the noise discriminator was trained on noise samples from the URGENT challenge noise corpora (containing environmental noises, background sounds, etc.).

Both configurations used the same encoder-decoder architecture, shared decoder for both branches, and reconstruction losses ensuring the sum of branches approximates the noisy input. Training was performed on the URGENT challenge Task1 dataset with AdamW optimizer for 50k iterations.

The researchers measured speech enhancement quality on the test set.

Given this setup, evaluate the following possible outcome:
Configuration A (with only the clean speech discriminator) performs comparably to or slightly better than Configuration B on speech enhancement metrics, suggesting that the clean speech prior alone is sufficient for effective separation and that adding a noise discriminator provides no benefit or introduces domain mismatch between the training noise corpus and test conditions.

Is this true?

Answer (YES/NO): NO